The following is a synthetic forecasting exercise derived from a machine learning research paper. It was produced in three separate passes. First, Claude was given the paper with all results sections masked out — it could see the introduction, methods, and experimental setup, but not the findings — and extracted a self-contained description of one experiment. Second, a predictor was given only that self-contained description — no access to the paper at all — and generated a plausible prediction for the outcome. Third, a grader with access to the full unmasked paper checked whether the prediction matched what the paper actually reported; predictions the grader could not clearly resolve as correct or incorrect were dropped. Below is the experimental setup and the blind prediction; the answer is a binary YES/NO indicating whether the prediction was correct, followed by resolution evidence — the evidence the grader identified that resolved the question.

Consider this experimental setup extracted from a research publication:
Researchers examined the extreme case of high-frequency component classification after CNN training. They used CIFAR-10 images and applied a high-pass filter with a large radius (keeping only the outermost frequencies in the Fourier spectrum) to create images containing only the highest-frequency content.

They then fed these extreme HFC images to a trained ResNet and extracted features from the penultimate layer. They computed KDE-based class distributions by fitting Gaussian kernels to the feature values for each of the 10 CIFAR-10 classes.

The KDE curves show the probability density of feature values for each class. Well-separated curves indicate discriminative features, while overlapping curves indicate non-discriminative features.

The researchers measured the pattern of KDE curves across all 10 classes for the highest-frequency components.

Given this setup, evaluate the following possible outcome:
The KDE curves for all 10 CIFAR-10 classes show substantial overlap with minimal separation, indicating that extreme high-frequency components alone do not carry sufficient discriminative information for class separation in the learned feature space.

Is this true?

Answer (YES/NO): YES